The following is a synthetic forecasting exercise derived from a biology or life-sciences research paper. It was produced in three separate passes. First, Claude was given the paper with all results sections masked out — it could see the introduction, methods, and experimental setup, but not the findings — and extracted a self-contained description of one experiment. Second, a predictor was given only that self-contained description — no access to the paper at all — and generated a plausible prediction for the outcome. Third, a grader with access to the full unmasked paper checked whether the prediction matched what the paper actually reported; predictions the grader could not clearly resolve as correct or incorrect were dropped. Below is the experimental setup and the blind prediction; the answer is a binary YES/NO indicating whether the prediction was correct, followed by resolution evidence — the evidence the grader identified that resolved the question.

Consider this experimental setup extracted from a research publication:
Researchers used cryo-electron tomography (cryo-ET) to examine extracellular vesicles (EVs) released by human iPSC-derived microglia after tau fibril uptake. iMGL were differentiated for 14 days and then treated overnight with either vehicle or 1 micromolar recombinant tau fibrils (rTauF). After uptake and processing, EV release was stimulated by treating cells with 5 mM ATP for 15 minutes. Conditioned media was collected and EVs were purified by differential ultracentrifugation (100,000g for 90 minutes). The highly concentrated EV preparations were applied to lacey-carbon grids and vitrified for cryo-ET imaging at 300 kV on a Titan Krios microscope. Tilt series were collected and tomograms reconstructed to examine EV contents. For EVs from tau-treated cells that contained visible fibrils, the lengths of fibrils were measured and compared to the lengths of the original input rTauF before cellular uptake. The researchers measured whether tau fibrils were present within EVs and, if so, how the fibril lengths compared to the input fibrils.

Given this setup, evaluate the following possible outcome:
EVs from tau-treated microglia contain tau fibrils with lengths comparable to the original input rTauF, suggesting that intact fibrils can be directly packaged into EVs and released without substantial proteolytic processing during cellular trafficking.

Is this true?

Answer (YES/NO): NO